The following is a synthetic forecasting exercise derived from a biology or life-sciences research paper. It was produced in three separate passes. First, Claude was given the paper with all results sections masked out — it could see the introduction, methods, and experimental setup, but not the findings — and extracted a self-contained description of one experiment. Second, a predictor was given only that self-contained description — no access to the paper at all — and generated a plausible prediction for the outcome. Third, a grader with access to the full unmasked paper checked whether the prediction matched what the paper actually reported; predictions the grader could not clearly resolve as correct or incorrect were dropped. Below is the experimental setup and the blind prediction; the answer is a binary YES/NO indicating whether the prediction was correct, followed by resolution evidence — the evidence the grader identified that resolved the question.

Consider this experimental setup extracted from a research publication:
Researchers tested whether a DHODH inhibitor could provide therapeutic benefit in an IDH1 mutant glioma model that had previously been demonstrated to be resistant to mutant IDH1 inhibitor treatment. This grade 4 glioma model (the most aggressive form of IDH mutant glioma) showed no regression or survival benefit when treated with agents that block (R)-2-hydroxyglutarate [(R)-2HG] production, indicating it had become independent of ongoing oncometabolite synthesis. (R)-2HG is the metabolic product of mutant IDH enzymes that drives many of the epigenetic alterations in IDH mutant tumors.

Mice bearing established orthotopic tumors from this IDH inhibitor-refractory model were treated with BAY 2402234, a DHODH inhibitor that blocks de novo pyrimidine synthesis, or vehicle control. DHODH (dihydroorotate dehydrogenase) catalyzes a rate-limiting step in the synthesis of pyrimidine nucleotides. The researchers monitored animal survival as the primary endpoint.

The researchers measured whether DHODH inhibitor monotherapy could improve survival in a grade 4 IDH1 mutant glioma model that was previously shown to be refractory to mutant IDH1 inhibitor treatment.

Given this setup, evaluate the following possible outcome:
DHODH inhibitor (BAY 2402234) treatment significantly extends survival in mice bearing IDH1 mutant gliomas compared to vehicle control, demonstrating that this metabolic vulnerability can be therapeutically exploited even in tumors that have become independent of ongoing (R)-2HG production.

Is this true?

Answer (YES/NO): YES